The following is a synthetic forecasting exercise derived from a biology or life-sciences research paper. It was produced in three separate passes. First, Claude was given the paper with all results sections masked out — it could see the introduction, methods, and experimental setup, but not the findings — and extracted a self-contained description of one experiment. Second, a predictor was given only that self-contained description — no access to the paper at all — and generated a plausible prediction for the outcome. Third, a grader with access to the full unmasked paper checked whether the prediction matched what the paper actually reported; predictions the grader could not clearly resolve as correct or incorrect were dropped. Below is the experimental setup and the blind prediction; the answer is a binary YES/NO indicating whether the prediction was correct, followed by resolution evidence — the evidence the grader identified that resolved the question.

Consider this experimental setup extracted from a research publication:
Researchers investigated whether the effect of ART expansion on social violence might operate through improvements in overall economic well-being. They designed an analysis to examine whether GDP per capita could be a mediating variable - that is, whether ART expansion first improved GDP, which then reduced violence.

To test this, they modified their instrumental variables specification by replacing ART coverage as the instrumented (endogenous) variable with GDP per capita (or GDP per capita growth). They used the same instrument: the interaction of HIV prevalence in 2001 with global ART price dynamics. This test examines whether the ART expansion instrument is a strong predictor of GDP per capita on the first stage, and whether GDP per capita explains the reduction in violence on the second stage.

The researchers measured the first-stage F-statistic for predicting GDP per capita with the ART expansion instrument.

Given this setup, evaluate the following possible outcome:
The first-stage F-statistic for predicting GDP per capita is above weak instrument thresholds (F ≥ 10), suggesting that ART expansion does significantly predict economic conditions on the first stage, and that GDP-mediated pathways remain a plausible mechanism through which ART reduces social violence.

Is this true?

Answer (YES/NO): NO